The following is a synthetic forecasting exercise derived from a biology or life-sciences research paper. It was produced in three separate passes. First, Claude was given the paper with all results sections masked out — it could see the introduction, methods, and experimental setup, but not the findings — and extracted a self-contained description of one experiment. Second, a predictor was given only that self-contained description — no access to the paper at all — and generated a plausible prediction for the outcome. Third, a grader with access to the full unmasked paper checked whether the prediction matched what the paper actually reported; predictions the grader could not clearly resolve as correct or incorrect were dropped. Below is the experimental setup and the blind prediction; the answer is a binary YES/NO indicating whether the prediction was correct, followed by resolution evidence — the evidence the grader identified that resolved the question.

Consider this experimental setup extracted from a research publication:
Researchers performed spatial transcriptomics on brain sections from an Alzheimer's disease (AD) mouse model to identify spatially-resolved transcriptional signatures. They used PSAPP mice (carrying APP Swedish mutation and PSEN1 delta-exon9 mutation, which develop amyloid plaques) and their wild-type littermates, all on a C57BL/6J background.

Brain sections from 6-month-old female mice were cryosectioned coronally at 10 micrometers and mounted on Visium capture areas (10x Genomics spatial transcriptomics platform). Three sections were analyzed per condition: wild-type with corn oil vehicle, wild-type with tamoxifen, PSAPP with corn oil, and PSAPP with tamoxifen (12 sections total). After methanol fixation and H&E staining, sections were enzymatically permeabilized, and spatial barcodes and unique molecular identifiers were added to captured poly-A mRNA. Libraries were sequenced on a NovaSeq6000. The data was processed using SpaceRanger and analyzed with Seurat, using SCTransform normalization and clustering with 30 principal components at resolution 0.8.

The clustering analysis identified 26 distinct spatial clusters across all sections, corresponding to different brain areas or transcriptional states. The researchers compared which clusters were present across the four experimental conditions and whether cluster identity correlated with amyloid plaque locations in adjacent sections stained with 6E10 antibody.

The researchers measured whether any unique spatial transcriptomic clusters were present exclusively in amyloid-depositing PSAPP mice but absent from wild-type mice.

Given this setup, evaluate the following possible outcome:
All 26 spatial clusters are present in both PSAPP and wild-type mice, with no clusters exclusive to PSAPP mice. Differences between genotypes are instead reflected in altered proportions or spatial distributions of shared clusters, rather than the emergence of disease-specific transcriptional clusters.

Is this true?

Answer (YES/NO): NO